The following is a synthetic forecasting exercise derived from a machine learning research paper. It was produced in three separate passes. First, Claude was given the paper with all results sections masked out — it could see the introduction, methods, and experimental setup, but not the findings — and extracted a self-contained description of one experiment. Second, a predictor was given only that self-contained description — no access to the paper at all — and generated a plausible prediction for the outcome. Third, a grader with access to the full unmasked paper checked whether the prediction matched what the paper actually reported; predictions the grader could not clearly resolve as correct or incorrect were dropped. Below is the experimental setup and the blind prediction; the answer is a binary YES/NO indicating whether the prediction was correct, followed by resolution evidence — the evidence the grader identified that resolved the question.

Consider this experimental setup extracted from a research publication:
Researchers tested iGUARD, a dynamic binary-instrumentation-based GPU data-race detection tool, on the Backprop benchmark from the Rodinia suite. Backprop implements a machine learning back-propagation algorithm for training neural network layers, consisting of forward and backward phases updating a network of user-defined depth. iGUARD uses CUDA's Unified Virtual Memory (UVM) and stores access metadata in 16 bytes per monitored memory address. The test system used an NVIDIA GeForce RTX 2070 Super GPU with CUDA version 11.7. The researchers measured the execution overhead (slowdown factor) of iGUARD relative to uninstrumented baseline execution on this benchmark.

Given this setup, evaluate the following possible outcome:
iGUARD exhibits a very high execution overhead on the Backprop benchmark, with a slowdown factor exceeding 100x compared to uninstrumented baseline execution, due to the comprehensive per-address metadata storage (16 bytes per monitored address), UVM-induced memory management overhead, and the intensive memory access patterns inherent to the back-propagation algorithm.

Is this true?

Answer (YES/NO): YES